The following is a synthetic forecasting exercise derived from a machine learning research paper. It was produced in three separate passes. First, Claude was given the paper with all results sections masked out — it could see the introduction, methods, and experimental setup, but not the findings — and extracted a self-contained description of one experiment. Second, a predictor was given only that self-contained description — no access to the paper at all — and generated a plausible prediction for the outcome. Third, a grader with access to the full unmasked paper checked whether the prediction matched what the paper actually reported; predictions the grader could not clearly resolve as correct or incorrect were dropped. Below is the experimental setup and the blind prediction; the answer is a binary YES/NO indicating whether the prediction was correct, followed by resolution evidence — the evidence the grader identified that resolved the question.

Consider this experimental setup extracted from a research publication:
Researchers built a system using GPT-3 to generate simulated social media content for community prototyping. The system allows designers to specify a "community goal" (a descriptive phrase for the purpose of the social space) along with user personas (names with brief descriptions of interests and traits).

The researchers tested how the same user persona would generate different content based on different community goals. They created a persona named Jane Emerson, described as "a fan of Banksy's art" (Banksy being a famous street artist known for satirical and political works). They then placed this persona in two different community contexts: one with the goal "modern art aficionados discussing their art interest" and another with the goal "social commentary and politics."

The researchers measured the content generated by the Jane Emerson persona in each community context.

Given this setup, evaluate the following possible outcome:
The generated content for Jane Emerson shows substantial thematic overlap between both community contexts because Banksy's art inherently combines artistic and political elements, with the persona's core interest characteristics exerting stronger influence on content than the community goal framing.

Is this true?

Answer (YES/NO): NO